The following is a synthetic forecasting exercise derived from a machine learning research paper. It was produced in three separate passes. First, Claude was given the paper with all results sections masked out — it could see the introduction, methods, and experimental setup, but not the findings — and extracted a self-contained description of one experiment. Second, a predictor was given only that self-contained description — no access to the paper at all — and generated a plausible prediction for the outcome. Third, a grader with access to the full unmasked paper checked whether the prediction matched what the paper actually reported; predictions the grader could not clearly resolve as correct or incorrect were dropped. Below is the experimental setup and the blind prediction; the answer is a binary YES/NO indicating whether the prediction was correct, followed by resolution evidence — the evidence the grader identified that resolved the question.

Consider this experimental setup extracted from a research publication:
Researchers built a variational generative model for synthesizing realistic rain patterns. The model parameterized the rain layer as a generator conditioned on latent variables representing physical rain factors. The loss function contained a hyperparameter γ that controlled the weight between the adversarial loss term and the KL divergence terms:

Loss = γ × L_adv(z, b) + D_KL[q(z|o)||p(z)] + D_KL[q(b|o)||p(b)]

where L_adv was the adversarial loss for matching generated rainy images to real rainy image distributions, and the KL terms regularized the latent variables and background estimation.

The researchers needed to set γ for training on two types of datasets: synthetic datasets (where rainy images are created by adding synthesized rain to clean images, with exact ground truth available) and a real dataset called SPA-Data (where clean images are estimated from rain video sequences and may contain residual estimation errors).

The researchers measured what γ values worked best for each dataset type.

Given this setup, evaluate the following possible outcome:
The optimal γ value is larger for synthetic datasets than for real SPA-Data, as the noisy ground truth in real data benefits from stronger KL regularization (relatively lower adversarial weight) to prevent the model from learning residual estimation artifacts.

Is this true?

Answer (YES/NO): YES